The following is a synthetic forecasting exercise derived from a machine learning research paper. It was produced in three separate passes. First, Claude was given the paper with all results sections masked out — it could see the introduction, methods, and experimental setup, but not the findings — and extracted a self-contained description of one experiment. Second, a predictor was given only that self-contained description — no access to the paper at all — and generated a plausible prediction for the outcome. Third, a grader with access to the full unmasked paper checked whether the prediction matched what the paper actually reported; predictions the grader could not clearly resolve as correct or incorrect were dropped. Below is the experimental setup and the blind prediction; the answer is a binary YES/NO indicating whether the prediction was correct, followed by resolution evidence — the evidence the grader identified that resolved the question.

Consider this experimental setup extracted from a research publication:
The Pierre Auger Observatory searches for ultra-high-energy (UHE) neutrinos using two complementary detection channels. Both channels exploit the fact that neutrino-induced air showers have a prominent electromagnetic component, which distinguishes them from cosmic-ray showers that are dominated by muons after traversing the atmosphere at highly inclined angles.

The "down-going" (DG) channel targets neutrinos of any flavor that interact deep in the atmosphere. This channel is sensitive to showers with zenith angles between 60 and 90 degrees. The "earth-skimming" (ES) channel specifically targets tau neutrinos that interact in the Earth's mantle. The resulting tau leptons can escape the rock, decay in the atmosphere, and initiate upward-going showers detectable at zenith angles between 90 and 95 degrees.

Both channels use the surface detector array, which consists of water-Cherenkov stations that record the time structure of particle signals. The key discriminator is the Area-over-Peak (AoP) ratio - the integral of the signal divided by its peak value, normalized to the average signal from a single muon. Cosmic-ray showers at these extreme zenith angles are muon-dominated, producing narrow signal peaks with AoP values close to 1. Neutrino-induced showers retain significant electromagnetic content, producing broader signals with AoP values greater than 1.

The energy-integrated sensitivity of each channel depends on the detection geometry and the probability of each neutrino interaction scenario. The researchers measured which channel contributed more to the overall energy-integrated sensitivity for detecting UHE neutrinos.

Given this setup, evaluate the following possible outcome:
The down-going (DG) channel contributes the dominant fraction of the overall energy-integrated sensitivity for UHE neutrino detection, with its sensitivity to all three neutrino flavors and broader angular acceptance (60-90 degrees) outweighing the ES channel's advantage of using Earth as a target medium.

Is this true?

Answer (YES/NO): NO